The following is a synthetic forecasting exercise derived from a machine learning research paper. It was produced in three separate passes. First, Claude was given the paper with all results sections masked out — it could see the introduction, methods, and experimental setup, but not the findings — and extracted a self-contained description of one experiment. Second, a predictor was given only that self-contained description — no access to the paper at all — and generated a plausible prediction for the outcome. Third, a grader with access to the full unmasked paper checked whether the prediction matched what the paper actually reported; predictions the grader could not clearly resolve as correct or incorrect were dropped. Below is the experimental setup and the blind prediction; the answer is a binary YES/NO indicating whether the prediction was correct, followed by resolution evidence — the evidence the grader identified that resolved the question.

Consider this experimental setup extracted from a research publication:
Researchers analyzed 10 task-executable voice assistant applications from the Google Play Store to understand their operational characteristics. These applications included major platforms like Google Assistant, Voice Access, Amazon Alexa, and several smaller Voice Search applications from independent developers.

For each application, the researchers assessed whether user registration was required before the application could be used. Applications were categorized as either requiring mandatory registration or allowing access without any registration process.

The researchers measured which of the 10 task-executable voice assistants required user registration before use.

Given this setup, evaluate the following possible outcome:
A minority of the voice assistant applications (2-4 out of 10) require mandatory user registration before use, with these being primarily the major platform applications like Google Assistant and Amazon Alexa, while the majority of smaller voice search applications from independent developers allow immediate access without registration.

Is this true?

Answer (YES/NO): NO